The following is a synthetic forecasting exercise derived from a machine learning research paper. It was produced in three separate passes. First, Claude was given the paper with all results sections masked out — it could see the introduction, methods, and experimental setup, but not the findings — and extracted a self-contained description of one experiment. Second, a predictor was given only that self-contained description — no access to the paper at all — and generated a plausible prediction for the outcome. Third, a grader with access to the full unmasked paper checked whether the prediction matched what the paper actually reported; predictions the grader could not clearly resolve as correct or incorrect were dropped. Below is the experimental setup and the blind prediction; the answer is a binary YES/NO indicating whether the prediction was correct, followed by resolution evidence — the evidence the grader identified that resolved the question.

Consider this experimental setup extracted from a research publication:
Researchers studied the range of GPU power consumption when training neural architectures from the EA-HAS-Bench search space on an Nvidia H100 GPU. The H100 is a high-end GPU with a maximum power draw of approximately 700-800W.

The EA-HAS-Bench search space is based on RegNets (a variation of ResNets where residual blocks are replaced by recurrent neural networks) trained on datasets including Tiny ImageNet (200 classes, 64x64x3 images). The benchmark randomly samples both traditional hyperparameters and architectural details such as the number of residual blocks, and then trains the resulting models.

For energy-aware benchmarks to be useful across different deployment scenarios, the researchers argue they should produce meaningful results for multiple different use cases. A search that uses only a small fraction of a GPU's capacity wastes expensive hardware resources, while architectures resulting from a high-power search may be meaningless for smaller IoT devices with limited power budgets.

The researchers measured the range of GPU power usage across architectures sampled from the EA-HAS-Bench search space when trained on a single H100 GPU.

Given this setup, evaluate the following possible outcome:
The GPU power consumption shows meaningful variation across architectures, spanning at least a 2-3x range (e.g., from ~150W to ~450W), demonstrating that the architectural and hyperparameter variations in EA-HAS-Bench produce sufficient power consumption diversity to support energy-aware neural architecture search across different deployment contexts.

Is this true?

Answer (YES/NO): NO